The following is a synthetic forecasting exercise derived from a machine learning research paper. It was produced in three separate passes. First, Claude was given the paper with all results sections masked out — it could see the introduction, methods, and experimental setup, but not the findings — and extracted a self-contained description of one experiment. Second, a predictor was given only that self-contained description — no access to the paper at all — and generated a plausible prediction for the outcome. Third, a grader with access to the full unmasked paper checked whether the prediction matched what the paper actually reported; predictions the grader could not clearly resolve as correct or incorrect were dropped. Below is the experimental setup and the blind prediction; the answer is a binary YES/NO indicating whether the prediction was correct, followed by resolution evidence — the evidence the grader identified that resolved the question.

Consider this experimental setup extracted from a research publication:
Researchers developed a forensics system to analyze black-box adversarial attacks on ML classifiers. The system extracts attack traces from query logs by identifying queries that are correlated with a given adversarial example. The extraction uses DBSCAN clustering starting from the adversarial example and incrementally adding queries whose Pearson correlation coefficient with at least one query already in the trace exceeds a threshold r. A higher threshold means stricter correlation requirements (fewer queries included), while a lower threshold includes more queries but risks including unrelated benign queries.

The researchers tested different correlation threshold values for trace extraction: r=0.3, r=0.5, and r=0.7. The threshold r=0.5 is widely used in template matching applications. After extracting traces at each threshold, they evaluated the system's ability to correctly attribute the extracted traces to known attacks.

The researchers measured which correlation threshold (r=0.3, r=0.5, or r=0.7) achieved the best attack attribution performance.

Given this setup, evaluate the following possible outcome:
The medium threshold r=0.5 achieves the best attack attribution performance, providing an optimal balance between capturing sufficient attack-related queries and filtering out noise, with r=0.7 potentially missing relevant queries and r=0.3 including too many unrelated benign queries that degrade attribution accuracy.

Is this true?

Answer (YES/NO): YES